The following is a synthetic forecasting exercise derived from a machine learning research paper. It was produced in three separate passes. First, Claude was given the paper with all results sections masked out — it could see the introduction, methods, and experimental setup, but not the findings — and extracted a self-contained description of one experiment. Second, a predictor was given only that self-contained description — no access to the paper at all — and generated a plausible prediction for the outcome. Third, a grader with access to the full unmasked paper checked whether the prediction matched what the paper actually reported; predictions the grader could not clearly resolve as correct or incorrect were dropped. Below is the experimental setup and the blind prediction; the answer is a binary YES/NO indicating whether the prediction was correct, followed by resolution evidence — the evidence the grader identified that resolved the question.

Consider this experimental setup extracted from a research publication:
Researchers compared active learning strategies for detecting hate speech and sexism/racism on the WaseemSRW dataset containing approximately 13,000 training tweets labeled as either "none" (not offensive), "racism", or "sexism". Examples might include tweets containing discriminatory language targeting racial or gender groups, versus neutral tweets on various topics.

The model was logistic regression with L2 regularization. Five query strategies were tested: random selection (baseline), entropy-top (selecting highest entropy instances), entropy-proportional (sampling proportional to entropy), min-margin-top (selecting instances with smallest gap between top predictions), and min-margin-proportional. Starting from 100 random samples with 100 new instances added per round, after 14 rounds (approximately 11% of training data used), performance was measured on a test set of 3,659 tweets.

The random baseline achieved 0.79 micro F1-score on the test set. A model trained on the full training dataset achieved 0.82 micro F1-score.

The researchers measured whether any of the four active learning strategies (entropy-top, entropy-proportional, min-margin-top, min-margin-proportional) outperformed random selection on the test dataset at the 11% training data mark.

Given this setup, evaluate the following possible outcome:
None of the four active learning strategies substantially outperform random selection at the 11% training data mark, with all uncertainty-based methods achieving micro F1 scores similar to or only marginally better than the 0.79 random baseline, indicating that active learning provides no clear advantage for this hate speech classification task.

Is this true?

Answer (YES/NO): NO